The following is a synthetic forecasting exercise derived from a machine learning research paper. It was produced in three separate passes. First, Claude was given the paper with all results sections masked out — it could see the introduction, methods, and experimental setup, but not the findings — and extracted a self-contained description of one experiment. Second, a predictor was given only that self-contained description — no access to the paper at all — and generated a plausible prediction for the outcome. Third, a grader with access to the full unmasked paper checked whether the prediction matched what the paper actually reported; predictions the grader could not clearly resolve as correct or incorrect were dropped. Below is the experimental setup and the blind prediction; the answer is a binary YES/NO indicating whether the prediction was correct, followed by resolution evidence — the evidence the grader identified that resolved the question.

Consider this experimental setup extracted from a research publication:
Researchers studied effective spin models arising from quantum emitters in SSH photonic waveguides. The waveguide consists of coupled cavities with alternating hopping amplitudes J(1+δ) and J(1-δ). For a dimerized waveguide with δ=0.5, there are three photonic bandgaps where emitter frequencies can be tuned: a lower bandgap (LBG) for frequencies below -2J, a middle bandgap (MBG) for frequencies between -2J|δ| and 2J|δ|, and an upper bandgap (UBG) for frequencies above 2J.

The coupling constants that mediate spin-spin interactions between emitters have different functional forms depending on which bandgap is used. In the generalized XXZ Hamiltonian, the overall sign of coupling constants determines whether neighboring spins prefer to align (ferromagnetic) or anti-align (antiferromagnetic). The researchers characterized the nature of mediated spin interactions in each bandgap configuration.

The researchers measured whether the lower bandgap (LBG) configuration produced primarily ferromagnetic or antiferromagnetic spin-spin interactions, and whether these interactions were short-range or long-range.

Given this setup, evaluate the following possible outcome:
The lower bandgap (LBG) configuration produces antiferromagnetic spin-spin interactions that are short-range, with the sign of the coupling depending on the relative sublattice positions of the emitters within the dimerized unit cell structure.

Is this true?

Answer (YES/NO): NO